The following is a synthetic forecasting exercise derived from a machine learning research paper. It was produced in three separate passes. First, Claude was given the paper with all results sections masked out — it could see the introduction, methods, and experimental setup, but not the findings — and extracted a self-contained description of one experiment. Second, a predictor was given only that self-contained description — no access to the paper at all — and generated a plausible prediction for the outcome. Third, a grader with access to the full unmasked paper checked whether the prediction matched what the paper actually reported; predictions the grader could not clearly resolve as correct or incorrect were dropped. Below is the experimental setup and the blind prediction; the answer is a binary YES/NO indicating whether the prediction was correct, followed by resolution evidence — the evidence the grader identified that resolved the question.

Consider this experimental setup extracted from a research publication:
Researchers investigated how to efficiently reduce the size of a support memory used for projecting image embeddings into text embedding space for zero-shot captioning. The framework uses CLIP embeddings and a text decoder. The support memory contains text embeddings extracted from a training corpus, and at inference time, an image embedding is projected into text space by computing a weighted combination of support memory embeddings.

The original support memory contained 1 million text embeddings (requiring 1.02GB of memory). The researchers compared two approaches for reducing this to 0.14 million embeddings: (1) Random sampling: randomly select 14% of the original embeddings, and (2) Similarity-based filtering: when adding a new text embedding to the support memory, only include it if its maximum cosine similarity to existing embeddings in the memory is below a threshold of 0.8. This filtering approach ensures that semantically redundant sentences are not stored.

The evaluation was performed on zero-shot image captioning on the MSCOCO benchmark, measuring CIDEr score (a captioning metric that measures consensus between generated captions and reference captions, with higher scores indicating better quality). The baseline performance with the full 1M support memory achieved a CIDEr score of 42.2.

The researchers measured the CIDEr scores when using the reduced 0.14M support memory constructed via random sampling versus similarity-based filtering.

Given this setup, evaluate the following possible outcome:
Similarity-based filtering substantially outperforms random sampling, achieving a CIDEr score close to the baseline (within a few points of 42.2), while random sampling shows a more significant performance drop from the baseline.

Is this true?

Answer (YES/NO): YES